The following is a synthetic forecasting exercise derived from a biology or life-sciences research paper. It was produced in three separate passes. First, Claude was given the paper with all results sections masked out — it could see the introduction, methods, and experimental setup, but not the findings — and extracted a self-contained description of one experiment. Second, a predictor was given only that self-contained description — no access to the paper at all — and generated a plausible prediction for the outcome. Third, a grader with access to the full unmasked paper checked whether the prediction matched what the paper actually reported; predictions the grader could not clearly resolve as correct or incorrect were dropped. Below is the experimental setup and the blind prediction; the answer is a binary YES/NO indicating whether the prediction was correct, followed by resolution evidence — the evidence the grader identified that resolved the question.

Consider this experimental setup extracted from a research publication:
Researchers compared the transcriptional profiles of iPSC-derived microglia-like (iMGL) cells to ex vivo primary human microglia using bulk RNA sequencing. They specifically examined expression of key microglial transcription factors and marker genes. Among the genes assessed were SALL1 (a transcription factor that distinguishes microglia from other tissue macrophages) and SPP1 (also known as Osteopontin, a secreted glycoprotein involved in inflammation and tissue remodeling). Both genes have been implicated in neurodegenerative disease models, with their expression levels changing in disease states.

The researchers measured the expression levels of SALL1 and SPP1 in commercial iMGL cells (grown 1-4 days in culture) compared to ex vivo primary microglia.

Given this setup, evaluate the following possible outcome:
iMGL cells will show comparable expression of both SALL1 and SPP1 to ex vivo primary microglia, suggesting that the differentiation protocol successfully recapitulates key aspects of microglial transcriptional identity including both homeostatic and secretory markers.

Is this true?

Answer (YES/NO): NO